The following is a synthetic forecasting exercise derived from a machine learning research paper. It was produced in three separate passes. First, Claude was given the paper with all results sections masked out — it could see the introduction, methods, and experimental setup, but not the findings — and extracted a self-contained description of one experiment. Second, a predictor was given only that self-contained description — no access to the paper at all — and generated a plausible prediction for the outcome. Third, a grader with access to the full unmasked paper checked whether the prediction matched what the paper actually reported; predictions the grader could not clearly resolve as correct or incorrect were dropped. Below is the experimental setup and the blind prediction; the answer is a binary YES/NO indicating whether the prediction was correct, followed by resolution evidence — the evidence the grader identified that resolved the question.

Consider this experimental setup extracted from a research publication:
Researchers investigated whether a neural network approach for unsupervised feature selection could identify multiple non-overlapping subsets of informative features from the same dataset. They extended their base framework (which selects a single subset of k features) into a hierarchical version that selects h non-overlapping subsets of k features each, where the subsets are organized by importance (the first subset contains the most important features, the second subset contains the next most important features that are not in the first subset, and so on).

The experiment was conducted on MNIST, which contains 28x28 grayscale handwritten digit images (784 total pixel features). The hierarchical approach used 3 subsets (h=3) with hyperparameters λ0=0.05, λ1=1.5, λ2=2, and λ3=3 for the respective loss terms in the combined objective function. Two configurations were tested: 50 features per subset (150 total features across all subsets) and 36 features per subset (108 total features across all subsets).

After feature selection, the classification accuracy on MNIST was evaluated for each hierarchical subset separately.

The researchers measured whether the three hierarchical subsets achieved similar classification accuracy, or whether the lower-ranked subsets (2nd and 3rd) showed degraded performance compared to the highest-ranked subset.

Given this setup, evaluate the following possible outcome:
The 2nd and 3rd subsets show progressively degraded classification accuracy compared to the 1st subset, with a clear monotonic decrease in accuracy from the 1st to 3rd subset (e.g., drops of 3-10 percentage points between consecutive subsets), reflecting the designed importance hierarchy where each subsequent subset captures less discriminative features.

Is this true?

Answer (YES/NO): NO